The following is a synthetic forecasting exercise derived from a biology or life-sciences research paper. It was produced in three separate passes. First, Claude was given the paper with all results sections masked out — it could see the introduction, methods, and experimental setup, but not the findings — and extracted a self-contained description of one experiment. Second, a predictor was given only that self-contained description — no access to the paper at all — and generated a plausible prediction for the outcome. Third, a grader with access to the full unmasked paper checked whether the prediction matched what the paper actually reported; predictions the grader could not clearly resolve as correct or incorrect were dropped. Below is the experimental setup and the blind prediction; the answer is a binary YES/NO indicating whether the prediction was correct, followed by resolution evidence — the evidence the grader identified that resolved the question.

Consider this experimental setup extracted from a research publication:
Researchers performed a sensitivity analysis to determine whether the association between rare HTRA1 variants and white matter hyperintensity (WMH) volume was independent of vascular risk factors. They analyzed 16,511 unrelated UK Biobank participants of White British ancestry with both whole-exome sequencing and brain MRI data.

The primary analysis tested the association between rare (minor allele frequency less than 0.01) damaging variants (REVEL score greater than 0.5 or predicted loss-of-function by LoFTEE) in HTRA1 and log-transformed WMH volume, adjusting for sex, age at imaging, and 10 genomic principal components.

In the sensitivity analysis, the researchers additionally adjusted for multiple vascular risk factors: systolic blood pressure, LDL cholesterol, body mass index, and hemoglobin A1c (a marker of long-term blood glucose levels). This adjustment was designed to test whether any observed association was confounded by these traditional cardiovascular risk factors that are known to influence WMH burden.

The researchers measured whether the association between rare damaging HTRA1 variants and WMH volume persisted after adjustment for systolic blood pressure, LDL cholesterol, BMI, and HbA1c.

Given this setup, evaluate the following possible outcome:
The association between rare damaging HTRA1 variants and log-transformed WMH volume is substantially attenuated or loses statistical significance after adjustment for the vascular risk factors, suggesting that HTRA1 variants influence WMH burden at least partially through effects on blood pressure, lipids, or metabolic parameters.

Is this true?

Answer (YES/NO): NO